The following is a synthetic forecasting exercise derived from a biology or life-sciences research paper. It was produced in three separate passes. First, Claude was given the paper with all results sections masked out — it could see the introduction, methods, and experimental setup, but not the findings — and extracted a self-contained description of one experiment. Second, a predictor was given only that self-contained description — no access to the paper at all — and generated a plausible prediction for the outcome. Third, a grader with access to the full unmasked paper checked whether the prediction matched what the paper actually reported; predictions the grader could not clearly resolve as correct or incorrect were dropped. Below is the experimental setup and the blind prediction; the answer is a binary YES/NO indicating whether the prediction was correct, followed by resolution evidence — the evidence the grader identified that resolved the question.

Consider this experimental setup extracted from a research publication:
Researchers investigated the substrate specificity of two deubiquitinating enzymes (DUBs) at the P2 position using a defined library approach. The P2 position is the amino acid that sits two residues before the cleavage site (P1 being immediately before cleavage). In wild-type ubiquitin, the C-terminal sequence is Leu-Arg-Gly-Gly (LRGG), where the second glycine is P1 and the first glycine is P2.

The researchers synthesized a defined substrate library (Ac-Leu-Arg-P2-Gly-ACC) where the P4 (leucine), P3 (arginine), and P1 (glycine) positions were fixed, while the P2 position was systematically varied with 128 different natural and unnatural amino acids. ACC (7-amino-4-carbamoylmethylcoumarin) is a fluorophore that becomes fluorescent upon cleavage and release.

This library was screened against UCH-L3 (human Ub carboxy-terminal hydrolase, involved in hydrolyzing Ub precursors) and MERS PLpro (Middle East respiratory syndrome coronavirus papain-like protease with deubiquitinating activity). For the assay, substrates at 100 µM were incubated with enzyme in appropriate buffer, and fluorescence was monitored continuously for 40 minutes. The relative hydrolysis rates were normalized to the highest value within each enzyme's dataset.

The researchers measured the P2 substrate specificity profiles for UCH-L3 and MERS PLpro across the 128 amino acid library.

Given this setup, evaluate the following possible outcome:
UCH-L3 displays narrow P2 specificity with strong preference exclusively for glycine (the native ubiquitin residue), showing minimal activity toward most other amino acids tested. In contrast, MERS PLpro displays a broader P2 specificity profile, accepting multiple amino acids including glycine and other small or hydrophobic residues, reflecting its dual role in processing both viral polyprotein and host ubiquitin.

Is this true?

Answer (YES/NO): NO